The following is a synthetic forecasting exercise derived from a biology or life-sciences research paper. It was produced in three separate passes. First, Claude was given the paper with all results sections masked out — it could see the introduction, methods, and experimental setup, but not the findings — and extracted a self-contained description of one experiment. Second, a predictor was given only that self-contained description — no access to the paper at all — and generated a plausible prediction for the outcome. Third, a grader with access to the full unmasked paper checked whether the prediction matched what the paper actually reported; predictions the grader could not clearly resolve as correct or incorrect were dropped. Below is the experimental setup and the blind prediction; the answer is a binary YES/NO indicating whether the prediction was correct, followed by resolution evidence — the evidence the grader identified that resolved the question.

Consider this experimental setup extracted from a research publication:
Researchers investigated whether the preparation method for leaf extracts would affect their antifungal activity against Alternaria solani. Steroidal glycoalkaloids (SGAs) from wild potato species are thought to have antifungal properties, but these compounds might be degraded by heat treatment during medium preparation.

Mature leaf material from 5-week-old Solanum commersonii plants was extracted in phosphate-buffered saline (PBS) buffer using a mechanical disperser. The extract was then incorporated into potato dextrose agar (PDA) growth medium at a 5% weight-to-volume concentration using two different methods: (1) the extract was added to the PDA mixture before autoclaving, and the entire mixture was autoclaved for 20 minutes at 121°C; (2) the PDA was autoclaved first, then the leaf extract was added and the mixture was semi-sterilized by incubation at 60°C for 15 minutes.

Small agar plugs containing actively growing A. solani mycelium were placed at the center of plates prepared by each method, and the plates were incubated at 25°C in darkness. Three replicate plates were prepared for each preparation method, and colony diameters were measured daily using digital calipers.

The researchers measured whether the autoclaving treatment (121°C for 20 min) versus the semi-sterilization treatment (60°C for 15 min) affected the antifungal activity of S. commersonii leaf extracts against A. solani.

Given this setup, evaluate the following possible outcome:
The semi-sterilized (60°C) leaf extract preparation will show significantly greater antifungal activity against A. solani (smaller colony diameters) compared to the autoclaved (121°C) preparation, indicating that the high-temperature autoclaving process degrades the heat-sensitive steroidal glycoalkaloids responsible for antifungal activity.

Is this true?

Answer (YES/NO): NO